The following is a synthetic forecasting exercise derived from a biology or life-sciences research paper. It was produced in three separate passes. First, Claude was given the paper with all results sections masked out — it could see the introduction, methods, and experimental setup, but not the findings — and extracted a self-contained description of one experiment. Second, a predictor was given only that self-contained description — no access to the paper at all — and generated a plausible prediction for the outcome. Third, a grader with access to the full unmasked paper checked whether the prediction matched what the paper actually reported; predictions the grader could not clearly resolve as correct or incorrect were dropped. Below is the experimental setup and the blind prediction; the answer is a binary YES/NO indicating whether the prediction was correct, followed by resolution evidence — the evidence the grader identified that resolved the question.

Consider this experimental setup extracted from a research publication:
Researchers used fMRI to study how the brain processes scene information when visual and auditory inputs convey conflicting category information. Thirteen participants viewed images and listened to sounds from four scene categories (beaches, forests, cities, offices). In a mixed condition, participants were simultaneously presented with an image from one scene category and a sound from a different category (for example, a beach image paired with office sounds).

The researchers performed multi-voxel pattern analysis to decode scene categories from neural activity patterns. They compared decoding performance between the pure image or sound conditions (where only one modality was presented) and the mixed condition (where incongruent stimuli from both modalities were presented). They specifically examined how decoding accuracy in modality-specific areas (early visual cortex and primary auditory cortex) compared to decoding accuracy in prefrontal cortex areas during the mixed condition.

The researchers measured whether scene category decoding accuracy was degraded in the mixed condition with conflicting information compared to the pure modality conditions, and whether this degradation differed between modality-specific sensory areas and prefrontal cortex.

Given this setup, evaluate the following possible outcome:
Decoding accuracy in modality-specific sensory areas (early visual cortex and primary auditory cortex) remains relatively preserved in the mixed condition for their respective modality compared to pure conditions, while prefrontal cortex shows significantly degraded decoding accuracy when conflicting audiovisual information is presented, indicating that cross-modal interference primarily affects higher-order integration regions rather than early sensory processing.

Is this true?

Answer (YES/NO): YES